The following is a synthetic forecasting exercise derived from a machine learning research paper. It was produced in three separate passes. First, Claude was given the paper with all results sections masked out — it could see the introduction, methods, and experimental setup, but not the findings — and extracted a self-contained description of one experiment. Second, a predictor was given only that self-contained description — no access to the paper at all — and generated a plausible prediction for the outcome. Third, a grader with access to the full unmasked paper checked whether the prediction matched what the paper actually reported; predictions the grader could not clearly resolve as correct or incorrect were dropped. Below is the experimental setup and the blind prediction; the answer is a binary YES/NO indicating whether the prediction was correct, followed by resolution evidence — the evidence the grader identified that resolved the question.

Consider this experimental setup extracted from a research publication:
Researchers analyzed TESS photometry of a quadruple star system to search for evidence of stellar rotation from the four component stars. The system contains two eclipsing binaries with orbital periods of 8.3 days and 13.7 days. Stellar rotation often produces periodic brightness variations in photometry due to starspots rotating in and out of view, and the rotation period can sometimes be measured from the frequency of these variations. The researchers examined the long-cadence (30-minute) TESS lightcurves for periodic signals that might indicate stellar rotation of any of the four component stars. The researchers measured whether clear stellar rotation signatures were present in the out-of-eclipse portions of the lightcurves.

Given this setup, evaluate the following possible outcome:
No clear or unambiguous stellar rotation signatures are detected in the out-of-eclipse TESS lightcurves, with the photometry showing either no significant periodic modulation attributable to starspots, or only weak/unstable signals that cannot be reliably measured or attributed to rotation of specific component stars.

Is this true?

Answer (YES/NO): YES